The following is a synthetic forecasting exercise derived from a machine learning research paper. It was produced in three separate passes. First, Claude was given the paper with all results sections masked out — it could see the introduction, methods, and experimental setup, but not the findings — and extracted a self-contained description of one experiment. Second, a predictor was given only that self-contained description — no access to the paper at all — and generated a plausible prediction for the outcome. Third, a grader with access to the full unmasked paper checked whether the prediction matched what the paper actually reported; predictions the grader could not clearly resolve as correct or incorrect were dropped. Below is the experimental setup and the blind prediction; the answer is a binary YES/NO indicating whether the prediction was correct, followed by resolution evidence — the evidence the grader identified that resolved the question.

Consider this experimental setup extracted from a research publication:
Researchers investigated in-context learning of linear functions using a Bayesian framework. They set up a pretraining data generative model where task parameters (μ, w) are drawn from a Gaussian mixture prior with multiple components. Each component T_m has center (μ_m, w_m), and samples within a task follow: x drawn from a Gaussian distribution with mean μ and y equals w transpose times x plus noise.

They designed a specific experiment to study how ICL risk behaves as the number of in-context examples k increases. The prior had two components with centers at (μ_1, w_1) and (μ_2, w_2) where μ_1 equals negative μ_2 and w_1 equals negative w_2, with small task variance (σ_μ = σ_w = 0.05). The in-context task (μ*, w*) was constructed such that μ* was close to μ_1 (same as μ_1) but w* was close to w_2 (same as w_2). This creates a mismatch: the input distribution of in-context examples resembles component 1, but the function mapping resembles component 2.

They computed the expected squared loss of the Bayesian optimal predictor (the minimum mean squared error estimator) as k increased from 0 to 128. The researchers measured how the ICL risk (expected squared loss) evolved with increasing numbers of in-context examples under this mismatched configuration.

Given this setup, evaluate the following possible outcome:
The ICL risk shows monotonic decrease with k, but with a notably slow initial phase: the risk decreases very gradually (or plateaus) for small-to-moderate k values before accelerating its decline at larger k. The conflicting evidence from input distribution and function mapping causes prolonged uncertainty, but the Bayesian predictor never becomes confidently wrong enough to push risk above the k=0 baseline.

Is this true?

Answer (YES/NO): NO